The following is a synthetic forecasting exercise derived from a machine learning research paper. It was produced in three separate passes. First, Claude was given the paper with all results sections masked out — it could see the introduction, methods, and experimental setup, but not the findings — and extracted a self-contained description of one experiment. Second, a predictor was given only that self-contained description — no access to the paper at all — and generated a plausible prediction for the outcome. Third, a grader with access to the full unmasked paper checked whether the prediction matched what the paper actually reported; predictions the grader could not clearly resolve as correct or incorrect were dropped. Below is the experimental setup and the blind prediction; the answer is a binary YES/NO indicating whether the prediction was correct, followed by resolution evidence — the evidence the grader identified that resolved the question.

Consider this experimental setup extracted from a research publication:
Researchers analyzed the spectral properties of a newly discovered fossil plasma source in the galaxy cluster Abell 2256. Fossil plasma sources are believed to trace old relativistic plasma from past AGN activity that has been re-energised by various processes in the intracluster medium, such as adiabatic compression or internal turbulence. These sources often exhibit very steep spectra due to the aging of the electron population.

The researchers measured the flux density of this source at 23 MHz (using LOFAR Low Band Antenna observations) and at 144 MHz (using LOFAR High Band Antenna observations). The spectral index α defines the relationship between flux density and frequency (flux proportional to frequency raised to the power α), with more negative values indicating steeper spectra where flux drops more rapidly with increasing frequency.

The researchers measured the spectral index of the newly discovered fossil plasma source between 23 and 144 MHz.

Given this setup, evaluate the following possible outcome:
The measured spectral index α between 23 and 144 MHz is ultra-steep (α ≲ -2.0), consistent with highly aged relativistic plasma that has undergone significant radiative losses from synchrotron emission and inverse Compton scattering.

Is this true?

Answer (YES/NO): NO